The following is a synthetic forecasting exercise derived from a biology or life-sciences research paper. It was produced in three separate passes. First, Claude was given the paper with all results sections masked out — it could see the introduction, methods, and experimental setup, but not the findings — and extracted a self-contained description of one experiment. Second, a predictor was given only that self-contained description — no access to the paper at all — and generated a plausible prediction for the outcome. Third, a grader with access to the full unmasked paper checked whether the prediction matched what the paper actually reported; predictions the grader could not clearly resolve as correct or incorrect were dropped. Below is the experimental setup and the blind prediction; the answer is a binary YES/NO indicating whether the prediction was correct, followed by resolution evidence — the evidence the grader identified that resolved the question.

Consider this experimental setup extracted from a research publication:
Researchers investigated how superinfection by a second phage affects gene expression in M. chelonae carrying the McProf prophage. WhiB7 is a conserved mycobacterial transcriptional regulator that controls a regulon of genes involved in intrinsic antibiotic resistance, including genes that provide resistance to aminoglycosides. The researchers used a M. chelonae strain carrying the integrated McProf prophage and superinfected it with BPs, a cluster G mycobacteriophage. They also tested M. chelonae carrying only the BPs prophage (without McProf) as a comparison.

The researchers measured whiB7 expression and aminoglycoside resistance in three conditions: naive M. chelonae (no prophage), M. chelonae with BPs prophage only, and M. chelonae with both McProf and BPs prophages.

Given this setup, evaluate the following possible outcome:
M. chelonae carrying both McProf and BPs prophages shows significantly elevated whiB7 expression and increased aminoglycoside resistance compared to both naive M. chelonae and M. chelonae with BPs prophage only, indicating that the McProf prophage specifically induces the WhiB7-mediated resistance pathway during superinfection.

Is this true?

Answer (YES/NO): YES